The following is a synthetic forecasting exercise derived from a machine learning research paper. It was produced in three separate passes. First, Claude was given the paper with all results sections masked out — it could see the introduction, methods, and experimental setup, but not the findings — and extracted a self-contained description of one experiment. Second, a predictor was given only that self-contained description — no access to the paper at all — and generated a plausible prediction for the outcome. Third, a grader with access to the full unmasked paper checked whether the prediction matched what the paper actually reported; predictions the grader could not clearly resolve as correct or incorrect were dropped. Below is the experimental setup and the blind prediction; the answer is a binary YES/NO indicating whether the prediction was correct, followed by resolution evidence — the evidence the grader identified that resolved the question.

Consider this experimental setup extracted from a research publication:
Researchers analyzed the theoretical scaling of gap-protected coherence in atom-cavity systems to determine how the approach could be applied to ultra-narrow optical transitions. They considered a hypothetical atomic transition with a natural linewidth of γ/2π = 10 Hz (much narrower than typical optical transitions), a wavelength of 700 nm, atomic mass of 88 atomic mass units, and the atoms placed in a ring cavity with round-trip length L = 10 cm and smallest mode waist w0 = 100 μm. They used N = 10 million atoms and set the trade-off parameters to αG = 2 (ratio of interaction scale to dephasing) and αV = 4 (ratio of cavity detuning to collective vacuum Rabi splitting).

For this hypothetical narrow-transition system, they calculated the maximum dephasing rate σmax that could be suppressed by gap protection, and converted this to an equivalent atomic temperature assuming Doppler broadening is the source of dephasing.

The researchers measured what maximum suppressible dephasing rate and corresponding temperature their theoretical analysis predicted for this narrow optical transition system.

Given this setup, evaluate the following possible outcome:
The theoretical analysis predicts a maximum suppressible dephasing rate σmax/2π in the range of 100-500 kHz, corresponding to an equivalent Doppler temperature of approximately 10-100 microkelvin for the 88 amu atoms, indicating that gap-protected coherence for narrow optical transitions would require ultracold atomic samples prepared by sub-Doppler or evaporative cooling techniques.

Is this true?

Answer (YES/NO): NO